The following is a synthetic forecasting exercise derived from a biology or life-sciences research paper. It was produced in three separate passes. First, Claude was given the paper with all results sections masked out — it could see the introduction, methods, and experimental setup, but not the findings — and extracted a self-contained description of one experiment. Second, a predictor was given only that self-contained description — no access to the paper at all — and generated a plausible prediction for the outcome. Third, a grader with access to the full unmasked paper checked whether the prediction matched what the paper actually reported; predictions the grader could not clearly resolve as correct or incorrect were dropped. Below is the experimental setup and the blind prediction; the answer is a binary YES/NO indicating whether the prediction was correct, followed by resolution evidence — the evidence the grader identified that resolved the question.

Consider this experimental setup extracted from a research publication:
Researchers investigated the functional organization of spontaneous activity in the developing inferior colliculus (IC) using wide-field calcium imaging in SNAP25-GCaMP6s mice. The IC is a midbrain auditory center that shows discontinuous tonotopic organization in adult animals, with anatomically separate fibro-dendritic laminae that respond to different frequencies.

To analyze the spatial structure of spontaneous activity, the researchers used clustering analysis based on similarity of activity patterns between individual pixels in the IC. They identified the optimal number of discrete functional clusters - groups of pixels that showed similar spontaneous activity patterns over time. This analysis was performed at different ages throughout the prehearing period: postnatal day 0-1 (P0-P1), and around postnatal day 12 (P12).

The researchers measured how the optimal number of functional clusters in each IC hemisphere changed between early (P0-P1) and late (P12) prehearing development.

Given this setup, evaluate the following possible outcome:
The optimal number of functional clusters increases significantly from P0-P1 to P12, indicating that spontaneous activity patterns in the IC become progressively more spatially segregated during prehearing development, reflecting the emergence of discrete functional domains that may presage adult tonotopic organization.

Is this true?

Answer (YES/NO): YES